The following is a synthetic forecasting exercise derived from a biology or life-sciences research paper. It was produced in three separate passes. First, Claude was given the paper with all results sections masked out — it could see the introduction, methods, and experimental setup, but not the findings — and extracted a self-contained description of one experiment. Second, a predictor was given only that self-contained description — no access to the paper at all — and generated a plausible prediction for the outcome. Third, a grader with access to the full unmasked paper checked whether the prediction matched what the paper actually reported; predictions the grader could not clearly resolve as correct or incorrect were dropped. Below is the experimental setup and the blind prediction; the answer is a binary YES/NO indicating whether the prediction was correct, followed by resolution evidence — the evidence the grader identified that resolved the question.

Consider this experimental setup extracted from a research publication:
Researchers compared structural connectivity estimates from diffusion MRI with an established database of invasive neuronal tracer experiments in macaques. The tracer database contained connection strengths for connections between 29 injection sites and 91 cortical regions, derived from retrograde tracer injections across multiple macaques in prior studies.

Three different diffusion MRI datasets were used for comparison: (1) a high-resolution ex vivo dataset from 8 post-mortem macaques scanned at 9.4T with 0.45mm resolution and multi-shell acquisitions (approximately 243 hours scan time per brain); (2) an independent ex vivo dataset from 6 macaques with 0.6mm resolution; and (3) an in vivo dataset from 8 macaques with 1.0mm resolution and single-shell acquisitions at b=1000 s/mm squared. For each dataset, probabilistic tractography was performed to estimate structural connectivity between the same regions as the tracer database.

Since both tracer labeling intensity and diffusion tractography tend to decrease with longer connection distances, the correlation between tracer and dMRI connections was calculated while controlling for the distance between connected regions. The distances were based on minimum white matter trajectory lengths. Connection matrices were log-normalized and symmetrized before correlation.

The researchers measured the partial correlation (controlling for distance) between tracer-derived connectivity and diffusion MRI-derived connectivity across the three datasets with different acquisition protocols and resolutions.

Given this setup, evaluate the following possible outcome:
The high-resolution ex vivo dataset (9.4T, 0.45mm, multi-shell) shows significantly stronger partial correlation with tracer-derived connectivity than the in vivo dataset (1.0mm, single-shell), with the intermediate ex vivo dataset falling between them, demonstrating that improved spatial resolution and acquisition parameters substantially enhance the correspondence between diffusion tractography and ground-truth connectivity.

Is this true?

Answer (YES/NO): NO